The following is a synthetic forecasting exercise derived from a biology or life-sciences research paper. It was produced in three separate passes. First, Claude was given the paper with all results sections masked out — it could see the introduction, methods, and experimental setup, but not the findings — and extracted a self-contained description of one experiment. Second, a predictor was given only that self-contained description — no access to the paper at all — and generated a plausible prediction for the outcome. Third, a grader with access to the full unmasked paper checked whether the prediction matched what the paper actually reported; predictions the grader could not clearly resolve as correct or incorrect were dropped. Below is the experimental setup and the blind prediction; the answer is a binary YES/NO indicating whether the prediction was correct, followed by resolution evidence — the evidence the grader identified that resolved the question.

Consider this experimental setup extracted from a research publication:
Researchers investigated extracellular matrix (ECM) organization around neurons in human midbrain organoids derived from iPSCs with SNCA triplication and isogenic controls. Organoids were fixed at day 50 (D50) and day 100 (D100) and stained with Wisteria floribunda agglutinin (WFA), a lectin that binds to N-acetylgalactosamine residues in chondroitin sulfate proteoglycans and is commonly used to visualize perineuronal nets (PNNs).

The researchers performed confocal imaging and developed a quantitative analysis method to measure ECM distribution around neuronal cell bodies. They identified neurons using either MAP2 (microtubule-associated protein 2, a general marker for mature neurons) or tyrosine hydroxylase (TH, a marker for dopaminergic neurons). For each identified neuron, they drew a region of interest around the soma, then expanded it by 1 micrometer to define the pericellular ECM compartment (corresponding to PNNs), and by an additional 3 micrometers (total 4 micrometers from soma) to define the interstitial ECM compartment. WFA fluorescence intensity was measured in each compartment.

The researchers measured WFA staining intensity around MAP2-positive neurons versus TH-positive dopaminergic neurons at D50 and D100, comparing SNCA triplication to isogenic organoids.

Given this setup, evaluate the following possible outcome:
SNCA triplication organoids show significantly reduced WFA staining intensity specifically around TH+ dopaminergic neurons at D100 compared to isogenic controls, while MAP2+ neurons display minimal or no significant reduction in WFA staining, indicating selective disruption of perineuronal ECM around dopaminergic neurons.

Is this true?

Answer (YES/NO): NO